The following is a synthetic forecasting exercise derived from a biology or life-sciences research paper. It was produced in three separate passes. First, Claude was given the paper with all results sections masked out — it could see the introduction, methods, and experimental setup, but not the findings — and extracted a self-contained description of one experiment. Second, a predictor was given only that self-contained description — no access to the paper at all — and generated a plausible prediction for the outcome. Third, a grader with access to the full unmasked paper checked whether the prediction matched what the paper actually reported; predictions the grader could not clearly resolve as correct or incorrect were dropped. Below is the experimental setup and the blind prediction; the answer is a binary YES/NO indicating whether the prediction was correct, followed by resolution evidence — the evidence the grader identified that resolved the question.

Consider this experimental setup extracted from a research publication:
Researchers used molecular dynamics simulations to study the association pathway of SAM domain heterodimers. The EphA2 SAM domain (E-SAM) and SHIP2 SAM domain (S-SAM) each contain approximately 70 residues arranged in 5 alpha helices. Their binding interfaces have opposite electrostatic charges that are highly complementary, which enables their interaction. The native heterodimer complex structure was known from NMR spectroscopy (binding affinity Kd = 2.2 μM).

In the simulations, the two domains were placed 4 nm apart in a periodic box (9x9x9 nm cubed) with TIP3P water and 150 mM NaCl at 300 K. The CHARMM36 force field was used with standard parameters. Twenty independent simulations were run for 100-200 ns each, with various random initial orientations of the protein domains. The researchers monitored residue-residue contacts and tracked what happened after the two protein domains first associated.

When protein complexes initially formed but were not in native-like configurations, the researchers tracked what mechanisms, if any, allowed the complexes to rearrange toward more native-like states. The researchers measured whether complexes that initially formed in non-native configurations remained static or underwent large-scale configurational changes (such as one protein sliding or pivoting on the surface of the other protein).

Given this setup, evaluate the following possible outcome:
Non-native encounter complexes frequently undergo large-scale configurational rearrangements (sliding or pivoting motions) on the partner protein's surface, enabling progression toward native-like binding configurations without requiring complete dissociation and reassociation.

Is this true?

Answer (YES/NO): NO